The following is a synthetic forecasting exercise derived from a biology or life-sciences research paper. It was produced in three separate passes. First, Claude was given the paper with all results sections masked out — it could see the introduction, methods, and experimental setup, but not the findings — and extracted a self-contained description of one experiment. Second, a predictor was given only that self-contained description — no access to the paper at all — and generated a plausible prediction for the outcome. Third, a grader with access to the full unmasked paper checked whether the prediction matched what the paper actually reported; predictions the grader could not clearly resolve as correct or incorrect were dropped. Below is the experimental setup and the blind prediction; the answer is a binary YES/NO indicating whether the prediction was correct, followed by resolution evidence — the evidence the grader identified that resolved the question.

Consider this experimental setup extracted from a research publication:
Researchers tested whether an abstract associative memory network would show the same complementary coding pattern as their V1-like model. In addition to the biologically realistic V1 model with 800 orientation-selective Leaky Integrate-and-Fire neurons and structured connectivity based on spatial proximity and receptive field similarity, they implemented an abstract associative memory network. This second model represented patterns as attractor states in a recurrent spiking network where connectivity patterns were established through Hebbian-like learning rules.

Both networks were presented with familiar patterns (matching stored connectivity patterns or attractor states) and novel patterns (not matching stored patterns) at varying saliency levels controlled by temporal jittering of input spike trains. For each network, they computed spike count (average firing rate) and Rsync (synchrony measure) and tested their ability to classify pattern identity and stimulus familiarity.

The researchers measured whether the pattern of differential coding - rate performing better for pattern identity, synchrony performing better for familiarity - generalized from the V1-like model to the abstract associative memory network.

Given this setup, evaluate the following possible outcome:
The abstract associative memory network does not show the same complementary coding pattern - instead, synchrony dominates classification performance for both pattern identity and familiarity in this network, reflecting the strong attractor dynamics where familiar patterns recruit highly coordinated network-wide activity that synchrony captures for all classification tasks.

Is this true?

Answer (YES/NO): NO